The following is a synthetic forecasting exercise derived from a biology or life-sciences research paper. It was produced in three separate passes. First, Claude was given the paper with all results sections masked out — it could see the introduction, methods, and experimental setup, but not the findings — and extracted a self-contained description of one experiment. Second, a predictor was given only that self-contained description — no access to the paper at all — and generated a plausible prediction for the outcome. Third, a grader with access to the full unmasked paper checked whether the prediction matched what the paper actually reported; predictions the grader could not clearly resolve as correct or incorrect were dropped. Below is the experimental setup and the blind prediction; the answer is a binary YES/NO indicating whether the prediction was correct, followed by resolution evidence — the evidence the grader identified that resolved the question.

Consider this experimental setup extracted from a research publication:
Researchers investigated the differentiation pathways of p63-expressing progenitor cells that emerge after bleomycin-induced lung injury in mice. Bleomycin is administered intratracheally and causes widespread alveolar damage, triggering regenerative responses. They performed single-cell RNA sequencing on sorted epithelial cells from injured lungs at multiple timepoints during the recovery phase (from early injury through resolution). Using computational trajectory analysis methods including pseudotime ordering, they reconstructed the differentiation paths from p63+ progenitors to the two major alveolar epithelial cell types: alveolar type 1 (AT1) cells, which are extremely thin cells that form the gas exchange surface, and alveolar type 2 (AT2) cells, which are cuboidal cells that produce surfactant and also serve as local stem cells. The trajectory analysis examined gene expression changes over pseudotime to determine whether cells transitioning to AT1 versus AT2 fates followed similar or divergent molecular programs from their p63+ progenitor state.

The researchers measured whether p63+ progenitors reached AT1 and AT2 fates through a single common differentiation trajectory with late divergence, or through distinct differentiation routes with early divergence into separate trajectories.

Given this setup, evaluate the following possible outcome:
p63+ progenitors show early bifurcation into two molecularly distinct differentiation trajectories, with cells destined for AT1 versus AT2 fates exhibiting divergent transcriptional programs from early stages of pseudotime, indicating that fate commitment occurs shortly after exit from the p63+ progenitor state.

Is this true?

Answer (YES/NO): NO